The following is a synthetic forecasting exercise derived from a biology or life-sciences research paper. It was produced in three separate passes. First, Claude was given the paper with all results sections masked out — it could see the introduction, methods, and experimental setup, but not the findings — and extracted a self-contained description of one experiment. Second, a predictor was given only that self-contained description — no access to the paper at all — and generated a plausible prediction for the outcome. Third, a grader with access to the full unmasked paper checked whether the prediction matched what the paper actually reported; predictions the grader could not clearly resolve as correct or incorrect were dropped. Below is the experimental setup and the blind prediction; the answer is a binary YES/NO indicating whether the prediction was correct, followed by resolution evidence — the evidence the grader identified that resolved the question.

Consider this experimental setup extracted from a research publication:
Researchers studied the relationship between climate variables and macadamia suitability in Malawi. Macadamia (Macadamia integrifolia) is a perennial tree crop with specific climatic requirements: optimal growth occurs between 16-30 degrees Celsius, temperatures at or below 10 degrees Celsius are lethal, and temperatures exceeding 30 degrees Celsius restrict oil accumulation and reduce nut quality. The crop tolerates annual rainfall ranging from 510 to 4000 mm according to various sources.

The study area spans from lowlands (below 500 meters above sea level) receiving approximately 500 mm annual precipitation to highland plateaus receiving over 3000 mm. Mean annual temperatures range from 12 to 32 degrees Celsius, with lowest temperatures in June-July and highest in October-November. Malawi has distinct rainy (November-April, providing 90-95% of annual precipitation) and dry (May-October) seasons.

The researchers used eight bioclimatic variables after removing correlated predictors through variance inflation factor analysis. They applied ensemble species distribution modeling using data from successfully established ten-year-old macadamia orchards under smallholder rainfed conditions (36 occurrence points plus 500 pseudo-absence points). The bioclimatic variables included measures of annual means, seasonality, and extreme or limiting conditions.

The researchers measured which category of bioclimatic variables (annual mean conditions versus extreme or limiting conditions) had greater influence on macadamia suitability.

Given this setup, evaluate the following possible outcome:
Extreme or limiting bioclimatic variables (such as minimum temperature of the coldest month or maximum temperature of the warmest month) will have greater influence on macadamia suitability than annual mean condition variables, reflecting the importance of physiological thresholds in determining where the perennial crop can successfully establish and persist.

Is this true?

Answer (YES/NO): NO